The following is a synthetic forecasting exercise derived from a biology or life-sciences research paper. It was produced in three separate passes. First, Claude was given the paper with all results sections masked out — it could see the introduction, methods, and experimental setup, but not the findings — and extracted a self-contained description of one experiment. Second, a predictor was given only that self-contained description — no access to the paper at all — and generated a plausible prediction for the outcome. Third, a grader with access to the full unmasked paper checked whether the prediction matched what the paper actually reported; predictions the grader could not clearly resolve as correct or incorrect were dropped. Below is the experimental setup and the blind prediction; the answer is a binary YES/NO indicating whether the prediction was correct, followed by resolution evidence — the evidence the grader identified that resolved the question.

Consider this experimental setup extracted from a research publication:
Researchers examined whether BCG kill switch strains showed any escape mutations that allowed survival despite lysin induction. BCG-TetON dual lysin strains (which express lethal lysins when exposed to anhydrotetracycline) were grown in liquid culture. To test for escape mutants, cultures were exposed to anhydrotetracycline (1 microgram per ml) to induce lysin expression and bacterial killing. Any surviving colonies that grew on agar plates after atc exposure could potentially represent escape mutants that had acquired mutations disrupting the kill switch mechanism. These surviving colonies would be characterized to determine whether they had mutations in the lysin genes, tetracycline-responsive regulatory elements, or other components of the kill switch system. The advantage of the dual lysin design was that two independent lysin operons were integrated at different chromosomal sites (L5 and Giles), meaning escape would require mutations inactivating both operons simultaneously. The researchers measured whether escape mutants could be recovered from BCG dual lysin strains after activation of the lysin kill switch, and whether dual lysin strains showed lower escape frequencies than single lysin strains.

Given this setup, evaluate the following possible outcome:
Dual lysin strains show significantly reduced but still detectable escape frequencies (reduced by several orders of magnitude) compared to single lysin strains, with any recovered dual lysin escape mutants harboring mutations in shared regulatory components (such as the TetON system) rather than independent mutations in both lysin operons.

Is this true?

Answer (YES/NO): NO